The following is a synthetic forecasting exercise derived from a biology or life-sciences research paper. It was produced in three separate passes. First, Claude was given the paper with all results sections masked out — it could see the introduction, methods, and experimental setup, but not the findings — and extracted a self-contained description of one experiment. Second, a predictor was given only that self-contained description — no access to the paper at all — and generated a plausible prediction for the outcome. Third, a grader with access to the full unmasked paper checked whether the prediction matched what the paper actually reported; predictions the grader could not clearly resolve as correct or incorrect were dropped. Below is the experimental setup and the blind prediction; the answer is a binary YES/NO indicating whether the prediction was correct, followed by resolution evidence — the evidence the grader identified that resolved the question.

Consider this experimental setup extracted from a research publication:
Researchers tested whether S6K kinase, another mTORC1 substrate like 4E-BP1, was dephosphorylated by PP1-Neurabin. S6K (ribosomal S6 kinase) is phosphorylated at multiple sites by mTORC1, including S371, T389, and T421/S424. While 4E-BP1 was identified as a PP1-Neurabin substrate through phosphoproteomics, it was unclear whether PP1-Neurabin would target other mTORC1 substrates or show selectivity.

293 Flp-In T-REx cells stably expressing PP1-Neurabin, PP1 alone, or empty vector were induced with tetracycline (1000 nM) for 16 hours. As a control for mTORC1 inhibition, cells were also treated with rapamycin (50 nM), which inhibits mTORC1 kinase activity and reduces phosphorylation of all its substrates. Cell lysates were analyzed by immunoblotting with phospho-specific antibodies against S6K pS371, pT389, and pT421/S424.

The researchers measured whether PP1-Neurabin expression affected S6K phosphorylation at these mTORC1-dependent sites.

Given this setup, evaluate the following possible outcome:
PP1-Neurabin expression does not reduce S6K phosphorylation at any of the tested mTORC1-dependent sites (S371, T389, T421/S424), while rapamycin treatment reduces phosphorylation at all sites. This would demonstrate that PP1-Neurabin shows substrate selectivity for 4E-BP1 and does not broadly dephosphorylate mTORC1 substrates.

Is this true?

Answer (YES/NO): NO